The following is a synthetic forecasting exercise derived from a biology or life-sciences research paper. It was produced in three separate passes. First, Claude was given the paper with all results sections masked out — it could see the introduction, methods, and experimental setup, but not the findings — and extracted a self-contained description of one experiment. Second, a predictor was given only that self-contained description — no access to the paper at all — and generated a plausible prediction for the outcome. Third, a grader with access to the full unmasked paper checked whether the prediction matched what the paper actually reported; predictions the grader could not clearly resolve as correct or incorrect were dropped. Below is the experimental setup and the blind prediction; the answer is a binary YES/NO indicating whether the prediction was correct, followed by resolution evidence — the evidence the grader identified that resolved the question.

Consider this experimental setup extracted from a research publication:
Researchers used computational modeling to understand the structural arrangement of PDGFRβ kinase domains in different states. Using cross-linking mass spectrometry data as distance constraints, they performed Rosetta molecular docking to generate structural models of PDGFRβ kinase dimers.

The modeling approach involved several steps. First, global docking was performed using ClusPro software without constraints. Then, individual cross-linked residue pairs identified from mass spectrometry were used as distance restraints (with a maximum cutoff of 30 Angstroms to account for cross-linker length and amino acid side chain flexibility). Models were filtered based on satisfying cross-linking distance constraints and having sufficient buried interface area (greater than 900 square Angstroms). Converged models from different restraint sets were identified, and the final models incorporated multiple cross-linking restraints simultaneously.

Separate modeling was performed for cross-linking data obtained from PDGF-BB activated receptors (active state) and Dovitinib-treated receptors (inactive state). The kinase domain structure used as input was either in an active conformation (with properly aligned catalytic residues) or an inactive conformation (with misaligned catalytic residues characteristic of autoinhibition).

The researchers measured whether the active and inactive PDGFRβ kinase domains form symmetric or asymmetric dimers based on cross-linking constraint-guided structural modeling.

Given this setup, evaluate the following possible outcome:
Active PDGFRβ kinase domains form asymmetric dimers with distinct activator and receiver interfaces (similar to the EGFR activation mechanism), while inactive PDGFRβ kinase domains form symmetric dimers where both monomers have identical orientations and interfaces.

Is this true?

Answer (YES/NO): NO